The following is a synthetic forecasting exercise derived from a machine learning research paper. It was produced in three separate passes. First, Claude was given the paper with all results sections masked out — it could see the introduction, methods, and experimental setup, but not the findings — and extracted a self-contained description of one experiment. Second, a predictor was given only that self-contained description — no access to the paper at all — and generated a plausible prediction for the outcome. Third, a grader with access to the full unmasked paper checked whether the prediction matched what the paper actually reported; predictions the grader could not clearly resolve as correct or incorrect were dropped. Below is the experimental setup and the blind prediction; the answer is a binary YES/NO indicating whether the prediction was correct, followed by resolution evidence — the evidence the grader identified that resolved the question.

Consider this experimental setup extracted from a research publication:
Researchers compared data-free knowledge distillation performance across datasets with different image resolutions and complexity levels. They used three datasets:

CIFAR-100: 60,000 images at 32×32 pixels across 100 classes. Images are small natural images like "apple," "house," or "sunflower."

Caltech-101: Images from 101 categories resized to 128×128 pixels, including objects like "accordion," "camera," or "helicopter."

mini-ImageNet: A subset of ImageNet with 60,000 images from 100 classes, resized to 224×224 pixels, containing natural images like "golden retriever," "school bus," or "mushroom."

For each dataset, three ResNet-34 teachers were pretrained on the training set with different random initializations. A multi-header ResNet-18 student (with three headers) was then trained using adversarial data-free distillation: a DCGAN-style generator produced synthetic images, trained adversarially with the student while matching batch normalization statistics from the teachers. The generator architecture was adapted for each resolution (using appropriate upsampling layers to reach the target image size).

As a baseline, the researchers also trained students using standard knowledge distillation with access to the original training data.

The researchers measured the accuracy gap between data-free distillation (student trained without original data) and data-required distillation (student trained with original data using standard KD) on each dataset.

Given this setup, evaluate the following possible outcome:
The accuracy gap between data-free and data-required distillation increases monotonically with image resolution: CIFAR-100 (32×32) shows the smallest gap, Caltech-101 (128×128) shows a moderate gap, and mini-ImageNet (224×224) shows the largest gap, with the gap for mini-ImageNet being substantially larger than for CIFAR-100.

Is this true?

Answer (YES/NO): NO